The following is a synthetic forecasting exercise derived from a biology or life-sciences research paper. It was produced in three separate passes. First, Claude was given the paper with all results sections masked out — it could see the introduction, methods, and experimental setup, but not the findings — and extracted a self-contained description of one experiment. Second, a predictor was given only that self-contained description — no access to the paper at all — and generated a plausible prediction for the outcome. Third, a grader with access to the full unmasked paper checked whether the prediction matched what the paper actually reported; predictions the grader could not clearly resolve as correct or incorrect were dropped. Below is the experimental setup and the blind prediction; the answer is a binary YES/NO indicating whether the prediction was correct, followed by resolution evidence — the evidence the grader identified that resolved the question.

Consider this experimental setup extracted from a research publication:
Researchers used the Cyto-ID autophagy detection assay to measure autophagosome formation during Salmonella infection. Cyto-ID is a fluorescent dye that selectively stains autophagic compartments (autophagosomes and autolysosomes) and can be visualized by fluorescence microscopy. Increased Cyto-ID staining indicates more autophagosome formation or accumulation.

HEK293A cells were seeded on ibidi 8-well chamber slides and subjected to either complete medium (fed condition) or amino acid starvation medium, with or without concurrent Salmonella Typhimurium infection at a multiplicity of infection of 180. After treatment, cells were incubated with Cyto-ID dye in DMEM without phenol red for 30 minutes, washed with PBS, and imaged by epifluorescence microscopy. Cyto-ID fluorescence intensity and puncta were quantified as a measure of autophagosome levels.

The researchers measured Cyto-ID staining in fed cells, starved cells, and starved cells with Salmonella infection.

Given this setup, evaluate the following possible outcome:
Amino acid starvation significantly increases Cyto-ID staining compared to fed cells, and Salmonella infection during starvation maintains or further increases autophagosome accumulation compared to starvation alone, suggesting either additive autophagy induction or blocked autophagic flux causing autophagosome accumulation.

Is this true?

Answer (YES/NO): YES